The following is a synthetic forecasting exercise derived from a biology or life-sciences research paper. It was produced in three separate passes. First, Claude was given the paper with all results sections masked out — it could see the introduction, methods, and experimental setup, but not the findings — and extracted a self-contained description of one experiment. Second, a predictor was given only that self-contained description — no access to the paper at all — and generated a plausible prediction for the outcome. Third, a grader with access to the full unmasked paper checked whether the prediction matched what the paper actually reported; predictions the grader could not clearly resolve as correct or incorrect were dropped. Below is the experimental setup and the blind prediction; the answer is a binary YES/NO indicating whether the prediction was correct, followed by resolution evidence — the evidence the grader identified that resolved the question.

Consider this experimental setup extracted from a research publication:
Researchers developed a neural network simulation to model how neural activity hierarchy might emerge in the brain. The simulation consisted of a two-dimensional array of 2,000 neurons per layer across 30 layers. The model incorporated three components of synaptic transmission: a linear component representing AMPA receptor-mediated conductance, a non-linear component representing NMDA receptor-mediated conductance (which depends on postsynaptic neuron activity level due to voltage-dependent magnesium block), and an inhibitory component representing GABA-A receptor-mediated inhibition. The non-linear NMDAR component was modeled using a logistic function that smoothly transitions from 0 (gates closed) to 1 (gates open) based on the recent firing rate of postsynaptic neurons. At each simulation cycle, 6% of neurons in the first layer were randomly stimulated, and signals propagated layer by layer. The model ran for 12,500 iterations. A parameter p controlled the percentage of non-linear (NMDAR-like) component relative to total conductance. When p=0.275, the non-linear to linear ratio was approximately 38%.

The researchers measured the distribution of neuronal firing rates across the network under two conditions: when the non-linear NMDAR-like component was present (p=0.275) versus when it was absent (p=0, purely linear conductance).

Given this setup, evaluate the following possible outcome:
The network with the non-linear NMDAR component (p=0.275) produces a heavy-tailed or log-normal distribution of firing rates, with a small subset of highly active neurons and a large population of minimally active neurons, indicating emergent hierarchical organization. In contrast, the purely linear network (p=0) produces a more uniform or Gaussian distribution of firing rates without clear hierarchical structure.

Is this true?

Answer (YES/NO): YES